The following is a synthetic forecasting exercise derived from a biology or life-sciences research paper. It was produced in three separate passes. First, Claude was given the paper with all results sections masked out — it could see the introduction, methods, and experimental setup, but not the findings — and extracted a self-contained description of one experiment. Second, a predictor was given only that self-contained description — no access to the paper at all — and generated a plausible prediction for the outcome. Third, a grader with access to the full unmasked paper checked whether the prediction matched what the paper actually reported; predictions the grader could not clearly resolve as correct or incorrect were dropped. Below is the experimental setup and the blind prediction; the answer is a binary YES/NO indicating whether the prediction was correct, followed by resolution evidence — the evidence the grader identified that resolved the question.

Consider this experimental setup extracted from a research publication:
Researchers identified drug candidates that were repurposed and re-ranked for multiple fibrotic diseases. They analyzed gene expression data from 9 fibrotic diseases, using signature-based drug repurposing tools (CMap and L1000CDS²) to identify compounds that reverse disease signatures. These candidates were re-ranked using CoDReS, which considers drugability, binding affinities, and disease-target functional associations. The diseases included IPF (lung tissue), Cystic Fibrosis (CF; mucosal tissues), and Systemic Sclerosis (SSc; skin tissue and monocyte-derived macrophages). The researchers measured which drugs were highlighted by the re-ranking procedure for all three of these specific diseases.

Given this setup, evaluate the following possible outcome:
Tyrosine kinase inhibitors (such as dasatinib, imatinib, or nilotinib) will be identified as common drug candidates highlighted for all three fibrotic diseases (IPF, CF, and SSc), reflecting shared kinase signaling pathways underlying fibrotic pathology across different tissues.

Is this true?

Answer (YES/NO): NO